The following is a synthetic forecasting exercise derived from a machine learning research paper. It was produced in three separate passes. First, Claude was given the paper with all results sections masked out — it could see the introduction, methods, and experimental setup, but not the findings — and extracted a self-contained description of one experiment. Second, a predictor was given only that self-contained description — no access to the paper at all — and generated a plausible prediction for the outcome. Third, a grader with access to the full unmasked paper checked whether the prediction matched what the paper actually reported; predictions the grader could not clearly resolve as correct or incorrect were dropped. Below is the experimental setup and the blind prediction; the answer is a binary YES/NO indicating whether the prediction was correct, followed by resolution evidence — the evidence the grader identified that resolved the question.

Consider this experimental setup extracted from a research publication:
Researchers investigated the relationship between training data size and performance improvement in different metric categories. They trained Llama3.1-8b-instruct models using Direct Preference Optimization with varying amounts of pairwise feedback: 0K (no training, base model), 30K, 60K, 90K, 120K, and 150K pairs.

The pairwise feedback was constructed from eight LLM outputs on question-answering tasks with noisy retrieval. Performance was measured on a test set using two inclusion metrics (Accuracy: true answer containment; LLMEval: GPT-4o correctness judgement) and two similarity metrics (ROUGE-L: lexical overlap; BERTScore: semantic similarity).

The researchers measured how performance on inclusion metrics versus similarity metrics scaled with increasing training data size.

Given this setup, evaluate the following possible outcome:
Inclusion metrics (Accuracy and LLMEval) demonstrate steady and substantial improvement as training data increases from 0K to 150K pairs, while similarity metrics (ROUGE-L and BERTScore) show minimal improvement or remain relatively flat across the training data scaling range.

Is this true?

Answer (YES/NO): NO